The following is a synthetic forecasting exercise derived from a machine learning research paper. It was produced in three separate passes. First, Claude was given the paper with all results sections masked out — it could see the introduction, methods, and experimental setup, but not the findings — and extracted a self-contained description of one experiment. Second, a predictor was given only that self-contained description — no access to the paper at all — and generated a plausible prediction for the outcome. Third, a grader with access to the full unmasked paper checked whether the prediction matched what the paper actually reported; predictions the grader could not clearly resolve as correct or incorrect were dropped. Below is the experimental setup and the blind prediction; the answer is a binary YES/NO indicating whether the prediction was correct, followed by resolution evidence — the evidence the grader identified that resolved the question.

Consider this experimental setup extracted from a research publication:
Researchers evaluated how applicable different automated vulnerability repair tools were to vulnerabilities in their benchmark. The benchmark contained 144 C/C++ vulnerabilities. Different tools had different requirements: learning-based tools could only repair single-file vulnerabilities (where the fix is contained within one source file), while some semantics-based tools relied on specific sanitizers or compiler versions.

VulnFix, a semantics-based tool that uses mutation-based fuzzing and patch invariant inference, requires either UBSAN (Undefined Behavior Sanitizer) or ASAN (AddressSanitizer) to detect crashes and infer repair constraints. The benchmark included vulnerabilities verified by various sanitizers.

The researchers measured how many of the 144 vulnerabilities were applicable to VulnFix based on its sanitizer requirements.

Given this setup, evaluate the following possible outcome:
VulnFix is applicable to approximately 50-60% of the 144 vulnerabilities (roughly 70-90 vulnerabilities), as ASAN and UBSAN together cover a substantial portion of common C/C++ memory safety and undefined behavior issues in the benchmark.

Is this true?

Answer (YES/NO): NO